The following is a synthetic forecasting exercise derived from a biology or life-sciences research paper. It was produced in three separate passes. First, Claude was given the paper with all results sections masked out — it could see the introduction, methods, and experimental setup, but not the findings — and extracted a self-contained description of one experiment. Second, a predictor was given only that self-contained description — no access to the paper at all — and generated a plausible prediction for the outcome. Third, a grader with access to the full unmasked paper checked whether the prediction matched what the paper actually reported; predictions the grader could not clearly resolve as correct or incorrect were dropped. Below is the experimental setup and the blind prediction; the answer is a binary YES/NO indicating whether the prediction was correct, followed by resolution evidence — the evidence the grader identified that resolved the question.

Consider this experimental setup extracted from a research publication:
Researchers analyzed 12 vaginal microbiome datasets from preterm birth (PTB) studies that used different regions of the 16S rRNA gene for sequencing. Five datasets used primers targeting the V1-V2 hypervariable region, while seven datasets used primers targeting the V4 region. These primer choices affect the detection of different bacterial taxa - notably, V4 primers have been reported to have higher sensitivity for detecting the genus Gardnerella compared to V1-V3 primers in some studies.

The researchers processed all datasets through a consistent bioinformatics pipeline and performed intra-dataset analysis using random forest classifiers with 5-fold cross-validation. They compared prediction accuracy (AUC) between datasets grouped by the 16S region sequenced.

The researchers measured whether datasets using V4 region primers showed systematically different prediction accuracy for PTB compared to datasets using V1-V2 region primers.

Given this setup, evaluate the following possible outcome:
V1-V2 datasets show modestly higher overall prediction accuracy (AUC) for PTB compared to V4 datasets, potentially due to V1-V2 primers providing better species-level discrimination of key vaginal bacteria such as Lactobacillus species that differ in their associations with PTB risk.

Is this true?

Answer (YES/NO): NO